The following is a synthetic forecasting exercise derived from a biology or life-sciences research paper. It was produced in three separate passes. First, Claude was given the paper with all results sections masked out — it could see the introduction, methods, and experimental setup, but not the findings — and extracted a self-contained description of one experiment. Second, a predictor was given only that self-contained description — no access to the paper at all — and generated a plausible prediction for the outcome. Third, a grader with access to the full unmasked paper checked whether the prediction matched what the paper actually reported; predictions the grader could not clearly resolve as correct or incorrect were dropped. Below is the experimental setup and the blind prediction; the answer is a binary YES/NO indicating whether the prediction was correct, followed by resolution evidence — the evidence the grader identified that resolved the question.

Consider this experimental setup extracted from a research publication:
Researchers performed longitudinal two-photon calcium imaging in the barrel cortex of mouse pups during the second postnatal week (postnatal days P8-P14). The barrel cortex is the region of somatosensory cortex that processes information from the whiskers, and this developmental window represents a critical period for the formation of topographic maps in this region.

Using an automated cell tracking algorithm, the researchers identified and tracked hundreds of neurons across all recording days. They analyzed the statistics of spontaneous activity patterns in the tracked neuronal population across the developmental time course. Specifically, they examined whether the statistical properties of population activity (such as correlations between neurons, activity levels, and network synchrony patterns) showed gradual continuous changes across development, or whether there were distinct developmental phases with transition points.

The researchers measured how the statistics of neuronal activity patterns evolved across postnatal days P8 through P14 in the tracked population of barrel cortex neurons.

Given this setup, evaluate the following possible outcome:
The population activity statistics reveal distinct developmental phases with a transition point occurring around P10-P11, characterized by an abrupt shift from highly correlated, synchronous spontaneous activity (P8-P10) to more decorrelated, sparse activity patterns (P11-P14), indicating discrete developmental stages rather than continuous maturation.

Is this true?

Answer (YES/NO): YES